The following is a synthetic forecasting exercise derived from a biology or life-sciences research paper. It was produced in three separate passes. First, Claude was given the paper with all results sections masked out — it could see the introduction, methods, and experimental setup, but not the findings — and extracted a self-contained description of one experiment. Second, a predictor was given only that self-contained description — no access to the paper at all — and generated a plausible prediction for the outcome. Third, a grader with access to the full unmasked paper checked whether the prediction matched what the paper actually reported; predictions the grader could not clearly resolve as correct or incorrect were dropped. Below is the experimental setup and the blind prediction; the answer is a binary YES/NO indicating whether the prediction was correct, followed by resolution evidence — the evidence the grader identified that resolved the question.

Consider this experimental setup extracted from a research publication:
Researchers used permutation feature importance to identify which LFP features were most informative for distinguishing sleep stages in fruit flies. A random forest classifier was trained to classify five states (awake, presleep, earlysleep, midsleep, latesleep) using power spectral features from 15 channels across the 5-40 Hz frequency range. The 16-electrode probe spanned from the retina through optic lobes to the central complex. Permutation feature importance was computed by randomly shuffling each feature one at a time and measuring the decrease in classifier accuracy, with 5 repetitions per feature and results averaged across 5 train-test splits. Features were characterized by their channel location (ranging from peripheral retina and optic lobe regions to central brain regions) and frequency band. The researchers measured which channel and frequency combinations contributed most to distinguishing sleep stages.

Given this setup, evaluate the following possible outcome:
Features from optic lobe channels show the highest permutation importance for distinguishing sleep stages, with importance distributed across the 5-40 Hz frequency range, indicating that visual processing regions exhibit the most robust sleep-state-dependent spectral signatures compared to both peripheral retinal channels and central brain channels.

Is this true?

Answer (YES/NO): NO